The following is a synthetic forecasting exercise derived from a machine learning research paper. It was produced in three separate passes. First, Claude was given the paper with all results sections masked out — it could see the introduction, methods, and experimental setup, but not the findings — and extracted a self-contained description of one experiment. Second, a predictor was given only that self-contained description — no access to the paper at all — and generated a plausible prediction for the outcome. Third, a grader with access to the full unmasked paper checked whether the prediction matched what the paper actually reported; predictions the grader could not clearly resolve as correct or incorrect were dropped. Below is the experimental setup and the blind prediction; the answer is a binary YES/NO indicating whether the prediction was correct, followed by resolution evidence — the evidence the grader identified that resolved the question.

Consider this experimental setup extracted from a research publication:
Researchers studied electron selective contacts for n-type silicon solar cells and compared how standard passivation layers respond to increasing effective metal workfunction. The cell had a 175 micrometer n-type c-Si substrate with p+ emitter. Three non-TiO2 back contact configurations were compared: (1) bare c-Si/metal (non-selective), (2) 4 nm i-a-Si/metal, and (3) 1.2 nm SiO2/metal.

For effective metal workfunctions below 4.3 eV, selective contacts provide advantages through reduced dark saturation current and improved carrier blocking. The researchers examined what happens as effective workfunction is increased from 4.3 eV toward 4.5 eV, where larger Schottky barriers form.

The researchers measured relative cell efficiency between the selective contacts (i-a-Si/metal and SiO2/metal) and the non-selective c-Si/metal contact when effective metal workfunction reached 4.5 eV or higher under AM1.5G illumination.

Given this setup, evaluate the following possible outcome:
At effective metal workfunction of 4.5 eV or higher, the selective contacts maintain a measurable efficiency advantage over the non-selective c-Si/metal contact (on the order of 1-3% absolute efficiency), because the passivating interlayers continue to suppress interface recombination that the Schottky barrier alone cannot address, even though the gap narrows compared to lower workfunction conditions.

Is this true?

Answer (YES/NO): NO